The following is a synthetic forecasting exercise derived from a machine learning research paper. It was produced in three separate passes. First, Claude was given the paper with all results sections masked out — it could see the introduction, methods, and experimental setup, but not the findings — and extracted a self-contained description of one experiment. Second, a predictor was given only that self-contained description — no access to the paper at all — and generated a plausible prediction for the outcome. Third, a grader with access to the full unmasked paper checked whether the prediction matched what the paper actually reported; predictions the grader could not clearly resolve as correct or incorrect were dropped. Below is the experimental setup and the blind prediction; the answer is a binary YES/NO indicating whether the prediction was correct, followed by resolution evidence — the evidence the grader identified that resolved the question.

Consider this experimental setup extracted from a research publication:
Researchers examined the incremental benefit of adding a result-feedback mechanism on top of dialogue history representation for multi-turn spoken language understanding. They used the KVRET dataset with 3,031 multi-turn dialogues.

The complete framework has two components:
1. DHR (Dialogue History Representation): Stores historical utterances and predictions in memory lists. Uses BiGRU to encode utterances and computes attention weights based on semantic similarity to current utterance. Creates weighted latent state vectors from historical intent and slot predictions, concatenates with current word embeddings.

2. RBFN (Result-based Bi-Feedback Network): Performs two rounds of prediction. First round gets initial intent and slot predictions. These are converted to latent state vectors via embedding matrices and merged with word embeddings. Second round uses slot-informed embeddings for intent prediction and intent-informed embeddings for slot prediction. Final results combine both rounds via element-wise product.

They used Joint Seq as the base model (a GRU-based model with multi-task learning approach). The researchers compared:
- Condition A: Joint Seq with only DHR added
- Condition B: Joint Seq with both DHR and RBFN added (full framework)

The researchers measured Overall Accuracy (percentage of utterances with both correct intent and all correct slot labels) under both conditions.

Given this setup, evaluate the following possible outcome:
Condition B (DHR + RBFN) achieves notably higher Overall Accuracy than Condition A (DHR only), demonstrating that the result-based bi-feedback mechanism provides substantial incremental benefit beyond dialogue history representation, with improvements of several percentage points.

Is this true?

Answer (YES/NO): NO